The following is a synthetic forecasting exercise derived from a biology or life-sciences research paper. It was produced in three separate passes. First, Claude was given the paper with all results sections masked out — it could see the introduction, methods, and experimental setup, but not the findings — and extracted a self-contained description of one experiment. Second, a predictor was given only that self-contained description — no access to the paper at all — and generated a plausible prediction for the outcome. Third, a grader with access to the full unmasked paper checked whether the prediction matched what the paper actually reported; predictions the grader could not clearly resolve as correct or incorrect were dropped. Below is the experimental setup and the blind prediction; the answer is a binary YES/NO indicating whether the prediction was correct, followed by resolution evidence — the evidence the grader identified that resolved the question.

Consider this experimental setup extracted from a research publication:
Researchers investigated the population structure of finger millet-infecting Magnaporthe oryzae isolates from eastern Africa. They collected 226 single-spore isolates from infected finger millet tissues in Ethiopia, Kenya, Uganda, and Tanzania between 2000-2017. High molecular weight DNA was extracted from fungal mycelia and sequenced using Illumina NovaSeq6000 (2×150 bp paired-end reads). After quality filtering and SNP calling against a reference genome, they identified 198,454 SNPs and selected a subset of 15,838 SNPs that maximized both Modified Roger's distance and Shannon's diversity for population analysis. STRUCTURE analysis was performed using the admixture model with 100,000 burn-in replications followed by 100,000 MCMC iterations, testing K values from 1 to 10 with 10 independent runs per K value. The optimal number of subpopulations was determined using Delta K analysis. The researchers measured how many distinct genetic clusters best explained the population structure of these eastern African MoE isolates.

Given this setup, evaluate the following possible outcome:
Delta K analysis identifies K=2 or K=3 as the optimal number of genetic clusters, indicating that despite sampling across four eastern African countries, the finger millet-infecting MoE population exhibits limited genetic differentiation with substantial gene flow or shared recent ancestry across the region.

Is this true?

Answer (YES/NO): NO